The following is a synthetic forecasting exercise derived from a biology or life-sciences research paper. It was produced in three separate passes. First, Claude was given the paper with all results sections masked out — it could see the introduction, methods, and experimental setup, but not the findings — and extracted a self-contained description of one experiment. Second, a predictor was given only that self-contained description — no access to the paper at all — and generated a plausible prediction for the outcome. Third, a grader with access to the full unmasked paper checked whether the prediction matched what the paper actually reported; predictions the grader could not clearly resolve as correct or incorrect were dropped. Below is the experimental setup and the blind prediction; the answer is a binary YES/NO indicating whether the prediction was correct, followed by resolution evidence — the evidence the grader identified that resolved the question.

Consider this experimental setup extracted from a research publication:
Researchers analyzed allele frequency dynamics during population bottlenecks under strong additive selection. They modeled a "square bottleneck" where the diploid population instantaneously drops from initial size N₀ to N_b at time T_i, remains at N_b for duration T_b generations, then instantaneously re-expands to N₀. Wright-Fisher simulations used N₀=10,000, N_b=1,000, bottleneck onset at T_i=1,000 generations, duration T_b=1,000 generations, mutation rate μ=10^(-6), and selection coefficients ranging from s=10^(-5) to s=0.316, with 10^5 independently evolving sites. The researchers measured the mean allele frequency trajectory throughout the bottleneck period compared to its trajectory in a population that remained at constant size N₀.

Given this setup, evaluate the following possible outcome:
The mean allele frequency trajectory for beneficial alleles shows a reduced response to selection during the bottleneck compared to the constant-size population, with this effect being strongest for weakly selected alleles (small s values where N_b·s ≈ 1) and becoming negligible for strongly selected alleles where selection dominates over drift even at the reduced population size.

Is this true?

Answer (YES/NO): NO